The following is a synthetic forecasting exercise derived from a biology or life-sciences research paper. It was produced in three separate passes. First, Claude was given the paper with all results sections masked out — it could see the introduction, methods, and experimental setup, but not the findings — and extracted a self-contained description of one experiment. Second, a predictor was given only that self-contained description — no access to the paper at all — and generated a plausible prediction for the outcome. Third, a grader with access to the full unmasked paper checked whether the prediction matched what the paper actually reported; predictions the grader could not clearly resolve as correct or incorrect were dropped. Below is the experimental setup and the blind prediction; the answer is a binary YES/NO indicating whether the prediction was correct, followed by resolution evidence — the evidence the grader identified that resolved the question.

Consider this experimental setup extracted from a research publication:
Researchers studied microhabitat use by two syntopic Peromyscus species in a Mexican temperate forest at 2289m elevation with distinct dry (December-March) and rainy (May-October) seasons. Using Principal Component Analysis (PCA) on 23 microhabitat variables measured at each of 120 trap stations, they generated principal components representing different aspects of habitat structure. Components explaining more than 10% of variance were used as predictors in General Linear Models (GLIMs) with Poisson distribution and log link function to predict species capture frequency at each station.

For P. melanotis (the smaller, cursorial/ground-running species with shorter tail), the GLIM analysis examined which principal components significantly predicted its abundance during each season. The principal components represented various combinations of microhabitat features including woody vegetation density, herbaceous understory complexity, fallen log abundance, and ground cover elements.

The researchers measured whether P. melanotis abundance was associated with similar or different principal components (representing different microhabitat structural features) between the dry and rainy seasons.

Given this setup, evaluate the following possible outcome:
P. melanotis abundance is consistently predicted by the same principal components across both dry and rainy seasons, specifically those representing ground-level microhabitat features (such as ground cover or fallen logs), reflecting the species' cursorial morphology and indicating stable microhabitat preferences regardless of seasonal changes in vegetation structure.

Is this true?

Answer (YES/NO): NO